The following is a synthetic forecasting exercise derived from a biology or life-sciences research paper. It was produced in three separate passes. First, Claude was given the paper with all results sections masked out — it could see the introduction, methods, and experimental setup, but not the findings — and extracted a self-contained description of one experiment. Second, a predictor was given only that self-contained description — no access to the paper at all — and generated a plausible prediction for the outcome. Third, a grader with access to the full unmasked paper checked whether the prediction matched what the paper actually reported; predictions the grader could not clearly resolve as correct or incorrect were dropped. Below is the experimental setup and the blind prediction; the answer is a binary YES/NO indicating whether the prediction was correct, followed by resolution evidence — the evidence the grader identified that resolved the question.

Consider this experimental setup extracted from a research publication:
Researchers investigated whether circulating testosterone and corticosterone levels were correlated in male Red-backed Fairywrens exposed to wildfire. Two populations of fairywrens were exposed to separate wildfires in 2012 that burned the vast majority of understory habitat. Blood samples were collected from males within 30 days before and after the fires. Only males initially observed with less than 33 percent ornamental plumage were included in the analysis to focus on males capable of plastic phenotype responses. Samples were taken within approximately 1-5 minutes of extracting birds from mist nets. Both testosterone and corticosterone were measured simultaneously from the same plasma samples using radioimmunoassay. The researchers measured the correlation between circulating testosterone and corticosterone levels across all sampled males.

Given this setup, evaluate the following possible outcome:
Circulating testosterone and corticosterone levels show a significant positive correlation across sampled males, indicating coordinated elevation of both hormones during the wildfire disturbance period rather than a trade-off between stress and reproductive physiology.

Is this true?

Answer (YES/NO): NO